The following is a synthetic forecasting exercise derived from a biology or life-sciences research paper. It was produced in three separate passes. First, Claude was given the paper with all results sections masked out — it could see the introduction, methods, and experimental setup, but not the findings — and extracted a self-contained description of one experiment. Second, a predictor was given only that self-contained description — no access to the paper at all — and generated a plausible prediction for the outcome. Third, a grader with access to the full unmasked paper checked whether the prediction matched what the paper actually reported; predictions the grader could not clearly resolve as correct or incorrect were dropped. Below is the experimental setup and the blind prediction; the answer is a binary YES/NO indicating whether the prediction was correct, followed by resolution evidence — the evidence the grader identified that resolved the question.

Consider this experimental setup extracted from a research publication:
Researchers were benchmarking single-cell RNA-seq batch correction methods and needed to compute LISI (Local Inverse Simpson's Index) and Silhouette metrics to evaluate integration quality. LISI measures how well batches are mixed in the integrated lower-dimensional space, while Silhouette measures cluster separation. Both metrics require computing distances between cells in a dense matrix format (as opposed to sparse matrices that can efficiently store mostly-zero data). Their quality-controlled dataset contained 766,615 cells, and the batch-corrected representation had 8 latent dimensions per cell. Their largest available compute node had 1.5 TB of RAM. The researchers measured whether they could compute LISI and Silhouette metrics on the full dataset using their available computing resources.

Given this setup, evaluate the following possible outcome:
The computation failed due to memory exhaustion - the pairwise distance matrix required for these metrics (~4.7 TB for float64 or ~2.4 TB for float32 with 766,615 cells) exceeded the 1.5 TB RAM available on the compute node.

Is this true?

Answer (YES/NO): NO